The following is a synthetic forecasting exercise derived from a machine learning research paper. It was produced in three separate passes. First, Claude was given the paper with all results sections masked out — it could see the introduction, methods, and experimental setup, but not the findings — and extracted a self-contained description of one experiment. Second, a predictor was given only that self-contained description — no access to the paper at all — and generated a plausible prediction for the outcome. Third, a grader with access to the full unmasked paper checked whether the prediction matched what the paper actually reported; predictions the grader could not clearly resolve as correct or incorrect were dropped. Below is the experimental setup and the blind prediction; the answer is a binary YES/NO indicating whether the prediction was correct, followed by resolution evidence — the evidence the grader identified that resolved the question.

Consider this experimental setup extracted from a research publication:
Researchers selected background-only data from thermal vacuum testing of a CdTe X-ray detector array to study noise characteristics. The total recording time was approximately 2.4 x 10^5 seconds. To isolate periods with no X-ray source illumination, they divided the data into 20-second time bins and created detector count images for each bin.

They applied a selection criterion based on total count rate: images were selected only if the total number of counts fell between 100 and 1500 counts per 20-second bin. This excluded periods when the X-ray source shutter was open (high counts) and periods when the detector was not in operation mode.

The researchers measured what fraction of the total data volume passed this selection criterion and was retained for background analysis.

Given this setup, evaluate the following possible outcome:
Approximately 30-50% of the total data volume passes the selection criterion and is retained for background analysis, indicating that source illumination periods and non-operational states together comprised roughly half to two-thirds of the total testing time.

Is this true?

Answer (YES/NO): NO